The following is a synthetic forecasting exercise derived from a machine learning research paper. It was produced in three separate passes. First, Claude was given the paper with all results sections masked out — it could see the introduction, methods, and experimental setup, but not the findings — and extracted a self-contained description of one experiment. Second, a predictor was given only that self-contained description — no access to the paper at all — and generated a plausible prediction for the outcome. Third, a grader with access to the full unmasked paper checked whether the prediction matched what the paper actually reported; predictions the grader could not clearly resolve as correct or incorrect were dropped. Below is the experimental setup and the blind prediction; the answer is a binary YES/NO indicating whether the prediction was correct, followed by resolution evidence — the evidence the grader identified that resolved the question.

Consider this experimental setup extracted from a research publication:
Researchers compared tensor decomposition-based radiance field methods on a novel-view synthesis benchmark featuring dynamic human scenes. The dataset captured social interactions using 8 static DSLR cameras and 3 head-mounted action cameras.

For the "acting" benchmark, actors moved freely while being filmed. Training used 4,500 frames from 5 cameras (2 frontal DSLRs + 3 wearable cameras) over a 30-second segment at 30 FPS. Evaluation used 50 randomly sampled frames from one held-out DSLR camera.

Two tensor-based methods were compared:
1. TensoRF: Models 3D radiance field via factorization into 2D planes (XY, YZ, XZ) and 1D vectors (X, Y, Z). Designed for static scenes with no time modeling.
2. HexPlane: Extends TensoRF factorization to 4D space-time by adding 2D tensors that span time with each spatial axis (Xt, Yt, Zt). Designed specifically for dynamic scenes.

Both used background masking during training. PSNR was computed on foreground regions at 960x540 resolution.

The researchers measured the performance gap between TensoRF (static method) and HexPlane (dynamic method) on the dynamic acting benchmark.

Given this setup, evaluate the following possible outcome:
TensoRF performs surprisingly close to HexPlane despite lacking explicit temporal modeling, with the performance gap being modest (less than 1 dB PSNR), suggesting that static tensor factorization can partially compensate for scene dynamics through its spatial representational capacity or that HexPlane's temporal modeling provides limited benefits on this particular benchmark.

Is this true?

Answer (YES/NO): YES